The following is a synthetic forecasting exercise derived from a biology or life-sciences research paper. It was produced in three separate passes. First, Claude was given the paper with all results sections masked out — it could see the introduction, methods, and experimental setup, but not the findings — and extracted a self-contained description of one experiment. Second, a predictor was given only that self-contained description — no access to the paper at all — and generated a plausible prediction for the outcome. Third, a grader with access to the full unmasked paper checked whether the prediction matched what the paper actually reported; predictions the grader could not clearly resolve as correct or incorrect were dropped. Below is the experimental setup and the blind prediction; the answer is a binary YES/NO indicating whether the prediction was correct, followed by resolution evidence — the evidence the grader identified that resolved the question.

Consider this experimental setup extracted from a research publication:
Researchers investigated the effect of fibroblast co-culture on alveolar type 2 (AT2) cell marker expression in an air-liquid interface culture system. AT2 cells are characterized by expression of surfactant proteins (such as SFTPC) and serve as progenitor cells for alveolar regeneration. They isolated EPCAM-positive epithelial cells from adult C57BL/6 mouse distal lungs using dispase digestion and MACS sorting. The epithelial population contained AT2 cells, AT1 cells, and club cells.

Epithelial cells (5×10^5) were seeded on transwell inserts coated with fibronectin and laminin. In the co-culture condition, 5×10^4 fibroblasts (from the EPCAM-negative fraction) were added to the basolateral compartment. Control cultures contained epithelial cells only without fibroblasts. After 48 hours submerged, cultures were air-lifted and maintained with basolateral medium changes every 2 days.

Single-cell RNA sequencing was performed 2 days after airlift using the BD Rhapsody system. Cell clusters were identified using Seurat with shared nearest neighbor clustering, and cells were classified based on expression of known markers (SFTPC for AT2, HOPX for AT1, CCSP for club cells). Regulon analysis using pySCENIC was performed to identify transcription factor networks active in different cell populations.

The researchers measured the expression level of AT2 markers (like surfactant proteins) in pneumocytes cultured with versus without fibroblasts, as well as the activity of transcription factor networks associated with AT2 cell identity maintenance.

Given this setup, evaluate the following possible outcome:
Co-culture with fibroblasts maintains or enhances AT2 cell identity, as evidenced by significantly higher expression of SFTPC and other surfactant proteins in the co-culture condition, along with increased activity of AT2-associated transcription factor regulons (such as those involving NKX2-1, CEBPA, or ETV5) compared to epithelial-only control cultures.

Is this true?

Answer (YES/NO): YES